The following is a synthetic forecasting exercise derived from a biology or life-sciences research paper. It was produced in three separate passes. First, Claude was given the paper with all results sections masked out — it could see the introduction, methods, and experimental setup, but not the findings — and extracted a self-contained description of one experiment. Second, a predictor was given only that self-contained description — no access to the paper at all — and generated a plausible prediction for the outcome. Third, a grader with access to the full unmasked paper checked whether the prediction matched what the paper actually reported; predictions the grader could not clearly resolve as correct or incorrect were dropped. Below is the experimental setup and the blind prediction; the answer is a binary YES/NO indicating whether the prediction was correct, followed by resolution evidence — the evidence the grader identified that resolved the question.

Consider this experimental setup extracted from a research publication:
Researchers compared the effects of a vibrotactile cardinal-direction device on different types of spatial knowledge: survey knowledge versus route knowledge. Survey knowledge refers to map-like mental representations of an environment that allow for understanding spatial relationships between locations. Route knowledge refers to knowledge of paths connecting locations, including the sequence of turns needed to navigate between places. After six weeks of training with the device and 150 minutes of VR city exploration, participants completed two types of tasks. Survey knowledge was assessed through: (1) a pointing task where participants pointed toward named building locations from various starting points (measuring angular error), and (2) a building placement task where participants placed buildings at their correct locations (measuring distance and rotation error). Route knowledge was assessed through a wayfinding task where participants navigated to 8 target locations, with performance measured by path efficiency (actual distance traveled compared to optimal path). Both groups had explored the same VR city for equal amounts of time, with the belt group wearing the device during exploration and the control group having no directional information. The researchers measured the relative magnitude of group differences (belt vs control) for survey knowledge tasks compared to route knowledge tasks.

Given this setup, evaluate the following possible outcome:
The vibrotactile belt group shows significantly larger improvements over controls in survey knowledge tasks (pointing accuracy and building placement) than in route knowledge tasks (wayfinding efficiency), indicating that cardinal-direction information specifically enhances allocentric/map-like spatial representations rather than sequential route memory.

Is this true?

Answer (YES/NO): YES